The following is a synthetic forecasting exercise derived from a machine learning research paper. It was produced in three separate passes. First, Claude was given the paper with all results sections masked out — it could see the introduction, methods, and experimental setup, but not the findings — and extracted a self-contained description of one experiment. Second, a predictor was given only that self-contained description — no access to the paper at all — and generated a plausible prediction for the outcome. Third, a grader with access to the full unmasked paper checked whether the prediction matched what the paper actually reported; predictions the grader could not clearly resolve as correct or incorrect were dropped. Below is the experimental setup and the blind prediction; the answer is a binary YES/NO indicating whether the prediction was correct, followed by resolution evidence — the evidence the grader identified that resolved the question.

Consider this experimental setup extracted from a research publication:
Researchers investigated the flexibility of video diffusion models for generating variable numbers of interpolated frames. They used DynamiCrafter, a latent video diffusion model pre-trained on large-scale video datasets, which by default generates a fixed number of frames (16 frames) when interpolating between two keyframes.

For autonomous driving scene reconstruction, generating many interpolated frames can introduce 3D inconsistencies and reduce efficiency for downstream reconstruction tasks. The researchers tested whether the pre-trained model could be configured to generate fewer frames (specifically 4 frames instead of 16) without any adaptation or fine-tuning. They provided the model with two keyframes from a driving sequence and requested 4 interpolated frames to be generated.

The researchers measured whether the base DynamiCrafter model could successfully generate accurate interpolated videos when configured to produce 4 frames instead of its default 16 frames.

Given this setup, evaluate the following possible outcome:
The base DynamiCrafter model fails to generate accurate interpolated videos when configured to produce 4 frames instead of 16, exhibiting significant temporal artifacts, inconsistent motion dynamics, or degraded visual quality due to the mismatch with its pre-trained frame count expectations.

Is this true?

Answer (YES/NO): YES